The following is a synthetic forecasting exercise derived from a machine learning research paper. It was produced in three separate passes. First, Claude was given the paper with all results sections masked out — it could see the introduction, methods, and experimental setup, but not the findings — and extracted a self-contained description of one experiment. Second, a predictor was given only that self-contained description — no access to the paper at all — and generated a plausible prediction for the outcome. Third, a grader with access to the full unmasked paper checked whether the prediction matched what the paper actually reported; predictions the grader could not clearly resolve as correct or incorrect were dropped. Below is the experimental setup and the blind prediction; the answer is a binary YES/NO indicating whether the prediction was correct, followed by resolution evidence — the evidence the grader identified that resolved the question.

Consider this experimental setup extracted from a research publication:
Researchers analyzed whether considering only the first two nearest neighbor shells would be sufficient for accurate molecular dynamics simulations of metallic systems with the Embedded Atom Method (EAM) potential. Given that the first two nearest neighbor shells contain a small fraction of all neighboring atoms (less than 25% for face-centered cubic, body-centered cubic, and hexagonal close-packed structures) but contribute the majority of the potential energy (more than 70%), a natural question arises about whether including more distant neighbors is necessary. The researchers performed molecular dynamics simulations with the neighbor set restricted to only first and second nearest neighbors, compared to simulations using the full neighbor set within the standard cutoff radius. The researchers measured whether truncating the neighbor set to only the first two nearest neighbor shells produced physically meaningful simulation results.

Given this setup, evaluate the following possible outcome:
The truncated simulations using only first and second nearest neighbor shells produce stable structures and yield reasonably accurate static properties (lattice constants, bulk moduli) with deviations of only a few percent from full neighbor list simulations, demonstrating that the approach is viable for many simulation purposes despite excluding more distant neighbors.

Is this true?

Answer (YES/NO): NO